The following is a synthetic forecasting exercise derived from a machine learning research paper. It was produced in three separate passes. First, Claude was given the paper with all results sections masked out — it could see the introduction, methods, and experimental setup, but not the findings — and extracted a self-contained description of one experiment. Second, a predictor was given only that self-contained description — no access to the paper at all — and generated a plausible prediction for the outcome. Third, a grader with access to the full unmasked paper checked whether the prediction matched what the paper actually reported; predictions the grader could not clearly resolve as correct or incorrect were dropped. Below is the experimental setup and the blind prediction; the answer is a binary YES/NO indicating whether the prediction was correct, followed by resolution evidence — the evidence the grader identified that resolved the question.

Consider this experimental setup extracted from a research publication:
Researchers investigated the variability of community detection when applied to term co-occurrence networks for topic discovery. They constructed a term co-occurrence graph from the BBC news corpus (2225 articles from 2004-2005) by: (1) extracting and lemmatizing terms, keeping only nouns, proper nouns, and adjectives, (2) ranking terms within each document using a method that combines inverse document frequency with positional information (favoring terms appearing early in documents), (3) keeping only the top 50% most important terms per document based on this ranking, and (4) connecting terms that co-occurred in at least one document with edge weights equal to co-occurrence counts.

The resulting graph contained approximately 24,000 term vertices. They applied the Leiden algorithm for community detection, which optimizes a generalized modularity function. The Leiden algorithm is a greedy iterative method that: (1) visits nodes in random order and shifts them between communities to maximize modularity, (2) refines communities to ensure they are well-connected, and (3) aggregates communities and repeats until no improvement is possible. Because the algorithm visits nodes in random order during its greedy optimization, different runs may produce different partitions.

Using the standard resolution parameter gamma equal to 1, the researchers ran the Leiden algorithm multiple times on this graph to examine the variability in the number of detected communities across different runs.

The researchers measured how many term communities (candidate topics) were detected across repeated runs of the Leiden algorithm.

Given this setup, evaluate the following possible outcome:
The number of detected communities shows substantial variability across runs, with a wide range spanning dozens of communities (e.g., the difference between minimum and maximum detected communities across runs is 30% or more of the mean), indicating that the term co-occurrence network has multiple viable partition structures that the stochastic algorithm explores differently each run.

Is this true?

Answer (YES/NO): NO